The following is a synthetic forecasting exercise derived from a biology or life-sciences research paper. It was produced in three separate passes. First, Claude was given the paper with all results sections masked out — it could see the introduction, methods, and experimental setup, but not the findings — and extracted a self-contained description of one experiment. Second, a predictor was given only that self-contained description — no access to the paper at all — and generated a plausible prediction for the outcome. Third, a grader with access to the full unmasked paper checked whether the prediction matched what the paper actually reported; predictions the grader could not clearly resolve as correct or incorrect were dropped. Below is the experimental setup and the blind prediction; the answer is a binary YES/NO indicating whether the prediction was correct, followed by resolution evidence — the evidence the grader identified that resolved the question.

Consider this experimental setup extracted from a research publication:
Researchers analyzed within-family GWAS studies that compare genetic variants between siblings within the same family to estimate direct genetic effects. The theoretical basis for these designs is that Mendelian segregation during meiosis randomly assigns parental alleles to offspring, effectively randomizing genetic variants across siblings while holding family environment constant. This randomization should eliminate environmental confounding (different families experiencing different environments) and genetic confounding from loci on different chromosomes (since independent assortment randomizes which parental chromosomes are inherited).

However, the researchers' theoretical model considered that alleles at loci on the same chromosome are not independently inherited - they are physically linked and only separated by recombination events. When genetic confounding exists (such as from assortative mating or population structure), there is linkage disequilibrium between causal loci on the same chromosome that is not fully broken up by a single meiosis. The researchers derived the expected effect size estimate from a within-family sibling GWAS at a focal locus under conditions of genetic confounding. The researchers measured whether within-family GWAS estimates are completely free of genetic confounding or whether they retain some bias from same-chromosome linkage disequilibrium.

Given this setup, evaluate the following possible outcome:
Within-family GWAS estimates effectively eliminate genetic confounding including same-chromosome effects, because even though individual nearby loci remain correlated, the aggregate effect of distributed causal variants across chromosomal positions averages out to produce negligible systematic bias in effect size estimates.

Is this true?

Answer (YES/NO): NO